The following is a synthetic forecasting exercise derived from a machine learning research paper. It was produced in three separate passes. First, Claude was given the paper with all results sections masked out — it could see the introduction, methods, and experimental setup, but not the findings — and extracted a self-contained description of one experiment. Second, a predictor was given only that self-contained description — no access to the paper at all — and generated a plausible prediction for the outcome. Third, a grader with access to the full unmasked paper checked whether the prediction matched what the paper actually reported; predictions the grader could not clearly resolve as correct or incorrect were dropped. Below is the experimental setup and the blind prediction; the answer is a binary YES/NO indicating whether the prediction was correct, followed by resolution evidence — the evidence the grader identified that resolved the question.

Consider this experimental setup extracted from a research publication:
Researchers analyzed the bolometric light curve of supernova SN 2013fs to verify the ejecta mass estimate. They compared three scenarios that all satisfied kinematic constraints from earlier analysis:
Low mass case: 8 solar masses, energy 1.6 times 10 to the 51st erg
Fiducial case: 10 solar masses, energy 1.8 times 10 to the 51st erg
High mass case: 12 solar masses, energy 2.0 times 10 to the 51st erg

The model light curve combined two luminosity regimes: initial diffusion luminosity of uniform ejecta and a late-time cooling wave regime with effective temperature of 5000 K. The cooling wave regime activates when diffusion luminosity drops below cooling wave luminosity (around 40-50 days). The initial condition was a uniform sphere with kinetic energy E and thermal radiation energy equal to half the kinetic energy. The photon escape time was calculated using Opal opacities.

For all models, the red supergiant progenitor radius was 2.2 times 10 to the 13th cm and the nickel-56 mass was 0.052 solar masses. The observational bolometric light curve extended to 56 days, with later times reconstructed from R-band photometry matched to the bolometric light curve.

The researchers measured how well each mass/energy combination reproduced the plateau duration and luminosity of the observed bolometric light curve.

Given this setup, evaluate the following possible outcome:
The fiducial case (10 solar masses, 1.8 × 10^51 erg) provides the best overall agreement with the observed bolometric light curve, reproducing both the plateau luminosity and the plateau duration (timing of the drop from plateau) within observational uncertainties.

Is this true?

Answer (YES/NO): YES